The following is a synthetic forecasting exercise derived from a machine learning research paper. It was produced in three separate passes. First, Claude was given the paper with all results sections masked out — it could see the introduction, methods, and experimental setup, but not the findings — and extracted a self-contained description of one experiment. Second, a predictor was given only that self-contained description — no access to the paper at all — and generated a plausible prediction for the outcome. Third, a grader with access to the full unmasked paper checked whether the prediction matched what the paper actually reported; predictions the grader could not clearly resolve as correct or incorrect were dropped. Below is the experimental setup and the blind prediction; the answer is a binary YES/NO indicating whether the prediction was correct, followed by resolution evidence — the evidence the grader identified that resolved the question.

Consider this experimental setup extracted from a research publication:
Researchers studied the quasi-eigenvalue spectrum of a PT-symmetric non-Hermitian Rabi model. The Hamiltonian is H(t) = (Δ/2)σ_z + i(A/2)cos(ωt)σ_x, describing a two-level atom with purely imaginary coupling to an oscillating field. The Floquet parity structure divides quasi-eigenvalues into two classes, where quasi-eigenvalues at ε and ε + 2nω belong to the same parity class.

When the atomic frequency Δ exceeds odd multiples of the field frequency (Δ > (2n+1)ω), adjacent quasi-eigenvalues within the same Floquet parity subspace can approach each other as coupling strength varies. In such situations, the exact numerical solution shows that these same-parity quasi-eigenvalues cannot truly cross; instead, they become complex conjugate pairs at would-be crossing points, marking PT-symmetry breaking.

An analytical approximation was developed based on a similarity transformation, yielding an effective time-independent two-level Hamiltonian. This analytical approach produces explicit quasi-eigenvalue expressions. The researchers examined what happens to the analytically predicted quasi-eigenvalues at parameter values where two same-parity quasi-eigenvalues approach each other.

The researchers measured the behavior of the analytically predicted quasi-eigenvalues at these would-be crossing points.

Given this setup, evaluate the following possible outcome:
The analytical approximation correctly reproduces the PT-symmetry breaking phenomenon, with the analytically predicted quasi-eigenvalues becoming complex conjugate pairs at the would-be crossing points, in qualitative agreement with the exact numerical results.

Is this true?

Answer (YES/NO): NO